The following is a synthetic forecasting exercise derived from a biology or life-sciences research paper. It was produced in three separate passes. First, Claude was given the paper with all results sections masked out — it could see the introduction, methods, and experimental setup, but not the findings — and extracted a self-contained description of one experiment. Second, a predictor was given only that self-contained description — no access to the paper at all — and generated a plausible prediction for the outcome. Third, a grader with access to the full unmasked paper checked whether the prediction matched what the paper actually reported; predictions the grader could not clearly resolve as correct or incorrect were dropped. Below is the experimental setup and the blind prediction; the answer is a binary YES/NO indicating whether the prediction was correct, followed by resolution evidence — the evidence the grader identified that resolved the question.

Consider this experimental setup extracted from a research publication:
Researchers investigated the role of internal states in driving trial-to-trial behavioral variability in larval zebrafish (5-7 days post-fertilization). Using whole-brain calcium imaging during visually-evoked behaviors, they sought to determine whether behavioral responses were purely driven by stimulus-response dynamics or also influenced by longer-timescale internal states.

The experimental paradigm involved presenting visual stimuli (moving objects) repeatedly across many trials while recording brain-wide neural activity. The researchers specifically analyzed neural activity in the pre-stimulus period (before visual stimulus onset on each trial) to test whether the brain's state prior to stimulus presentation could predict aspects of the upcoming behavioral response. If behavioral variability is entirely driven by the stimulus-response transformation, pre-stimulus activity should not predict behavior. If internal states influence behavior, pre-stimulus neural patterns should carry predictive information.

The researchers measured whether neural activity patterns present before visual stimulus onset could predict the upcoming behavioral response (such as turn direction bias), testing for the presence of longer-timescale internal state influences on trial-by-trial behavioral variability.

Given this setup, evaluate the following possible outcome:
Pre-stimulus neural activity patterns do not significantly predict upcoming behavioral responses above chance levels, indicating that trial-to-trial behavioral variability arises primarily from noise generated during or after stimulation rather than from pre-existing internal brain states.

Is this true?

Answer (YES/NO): NO